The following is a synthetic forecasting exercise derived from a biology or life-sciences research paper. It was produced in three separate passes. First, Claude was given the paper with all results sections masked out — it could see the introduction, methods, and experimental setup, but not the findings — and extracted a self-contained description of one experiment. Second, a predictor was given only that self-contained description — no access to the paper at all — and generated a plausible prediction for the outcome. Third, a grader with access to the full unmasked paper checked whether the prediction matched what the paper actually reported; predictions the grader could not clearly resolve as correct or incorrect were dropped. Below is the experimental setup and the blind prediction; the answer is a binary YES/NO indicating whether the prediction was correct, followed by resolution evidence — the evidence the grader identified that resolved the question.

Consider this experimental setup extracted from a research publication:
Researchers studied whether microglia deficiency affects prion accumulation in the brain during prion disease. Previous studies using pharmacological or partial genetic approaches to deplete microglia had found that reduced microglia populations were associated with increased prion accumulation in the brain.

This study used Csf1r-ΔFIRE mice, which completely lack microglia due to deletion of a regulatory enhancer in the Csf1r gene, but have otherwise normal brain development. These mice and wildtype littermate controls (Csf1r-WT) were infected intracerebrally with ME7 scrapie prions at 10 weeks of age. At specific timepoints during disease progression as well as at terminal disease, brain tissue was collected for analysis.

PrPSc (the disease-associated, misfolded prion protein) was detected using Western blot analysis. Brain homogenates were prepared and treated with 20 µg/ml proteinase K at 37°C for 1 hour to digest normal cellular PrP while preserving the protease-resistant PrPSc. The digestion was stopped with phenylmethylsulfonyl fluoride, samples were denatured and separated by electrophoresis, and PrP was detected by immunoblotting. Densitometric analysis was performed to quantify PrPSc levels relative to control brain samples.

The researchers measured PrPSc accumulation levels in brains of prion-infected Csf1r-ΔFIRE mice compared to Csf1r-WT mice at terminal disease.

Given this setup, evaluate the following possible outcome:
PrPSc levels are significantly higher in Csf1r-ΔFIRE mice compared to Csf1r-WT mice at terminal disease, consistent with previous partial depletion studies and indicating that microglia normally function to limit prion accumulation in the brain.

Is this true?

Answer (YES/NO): NO